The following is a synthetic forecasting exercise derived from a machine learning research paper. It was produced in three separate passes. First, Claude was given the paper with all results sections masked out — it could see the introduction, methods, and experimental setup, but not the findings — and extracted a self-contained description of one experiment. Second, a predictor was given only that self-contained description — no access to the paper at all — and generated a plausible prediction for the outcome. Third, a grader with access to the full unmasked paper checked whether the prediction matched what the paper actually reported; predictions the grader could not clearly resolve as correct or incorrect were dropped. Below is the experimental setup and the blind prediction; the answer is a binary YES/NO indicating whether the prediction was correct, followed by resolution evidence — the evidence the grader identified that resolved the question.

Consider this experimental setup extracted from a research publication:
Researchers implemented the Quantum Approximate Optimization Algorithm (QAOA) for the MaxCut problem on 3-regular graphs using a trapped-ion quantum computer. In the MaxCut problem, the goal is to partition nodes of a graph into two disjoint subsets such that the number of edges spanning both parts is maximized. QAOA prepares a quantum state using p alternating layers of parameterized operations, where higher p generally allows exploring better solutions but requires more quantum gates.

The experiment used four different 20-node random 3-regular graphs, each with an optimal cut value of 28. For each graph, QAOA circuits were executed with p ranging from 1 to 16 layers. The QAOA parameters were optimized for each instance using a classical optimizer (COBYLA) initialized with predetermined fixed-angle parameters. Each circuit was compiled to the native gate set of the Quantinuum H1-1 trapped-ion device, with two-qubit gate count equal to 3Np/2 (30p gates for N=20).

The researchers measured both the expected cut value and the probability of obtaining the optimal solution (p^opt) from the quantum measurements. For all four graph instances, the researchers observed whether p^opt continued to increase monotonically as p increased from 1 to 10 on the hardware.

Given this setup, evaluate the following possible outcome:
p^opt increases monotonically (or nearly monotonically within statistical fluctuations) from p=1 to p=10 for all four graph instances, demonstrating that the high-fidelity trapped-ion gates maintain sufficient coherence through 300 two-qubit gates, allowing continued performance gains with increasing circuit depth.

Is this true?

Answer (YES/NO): YES